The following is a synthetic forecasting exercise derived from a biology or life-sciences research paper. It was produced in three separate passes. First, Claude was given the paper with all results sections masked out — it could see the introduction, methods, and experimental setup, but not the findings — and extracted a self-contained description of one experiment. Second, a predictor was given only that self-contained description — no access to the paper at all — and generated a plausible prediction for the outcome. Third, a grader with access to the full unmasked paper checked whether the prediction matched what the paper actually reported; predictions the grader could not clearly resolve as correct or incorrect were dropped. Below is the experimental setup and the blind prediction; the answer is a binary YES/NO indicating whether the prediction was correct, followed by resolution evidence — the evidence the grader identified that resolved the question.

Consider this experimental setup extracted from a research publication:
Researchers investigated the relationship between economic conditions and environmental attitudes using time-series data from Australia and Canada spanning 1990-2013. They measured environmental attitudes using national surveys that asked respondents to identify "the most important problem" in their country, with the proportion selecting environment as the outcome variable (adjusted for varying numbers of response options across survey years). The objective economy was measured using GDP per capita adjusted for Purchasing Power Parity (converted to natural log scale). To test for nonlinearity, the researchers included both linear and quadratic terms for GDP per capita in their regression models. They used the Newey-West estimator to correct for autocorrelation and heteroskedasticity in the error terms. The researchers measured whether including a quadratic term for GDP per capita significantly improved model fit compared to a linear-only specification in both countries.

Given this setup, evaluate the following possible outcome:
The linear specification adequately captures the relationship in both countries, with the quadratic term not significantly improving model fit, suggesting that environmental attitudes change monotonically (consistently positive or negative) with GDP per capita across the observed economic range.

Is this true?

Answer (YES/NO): NO